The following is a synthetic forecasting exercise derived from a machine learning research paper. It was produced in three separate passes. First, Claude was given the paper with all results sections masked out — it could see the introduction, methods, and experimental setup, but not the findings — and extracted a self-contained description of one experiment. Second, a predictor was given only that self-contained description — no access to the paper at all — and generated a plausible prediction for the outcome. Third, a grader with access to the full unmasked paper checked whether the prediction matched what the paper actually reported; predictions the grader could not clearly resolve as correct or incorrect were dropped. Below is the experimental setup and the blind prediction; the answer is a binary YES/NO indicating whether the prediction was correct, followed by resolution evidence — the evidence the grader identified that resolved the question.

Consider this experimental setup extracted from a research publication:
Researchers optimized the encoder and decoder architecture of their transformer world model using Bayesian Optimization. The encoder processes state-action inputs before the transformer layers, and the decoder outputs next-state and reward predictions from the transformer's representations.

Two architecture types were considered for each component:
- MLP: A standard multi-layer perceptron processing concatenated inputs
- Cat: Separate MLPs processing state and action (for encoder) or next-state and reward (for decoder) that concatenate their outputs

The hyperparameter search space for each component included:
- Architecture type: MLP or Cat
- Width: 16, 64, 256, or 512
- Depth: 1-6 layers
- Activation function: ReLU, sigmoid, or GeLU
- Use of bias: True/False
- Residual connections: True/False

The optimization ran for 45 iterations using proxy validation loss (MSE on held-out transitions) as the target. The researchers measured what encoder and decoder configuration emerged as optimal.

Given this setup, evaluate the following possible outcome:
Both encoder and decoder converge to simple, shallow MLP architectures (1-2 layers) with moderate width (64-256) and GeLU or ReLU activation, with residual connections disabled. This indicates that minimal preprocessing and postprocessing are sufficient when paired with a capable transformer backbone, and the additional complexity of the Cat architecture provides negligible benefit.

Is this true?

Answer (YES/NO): NO